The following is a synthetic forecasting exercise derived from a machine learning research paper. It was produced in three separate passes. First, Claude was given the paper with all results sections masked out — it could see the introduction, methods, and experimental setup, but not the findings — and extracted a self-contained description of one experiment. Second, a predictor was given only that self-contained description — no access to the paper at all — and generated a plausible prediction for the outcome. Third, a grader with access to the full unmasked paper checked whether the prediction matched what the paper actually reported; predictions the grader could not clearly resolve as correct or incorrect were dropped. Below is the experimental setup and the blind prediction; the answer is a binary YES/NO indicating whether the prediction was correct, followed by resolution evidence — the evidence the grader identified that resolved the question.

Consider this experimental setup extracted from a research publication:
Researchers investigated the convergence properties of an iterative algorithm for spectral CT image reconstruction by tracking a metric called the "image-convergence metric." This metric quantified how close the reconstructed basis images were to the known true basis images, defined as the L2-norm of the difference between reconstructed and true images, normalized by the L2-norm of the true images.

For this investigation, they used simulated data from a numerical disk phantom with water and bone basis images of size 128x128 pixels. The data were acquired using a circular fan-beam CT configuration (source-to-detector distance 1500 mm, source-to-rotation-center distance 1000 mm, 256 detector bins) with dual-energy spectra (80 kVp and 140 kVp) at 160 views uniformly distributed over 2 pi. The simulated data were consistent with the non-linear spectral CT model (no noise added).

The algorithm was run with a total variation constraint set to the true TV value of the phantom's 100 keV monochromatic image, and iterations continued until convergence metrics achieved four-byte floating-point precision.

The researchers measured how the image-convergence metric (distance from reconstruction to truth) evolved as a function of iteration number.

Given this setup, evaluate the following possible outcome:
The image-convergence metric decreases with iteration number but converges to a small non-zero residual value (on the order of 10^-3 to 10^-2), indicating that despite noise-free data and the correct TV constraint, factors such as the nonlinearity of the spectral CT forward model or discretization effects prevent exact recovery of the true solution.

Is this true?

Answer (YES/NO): NO